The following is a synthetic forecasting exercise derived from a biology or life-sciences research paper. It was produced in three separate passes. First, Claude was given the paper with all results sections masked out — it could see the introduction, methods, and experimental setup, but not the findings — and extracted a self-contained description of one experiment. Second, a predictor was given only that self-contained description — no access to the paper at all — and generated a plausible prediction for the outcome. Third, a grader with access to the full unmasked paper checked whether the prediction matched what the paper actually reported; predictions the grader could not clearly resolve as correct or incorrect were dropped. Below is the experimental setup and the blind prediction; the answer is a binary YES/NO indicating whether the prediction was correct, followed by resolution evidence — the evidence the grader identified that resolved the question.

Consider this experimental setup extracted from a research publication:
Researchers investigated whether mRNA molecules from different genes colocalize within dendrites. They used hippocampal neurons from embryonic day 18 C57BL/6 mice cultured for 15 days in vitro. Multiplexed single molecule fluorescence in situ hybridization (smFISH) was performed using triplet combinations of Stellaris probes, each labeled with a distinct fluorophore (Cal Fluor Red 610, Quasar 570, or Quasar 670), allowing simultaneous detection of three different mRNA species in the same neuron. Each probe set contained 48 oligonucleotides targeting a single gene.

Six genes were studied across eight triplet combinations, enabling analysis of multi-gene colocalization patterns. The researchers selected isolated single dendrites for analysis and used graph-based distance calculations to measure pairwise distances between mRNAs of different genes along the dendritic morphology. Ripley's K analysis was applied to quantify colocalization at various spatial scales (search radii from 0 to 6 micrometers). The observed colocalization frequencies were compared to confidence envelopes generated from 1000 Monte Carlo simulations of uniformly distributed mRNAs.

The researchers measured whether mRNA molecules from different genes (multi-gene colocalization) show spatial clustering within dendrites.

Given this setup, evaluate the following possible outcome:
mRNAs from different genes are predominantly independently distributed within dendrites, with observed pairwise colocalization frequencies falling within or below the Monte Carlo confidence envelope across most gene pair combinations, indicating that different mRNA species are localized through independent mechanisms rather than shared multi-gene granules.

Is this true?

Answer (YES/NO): NO